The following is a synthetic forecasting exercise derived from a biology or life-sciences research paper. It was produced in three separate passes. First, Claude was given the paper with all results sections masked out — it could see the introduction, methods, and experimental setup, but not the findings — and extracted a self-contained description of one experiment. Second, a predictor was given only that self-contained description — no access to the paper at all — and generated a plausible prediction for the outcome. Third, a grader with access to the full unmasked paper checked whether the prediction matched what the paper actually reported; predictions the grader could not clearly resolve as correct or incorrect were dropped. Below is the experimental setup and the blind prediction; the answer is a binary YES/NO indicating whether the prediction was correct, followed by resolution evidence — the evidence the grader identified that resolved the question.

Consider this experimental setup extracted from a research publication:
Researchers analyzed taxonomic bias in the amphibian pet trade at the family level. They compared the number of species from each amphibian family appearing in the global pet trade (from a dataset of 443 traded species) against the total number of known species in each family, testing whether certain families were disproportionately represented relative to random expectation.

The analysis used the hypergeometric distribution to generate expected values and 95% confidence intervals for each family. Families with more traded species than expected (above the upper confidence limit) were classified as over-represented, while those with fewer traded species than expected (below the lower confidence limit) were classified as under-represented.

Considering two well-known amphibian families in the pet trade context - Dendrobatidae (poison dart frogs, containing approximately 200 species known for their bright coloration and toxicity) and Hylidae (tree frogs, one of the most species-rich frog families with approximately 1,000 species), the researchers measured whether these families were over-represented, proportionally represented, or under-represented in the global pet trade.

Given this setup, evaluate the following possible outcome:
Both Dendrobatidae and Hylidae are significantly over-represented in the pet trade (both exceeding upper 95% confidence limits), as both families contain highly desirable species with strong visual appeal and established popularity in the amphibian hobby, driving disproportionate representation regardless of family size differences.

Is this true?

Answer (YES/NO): NO